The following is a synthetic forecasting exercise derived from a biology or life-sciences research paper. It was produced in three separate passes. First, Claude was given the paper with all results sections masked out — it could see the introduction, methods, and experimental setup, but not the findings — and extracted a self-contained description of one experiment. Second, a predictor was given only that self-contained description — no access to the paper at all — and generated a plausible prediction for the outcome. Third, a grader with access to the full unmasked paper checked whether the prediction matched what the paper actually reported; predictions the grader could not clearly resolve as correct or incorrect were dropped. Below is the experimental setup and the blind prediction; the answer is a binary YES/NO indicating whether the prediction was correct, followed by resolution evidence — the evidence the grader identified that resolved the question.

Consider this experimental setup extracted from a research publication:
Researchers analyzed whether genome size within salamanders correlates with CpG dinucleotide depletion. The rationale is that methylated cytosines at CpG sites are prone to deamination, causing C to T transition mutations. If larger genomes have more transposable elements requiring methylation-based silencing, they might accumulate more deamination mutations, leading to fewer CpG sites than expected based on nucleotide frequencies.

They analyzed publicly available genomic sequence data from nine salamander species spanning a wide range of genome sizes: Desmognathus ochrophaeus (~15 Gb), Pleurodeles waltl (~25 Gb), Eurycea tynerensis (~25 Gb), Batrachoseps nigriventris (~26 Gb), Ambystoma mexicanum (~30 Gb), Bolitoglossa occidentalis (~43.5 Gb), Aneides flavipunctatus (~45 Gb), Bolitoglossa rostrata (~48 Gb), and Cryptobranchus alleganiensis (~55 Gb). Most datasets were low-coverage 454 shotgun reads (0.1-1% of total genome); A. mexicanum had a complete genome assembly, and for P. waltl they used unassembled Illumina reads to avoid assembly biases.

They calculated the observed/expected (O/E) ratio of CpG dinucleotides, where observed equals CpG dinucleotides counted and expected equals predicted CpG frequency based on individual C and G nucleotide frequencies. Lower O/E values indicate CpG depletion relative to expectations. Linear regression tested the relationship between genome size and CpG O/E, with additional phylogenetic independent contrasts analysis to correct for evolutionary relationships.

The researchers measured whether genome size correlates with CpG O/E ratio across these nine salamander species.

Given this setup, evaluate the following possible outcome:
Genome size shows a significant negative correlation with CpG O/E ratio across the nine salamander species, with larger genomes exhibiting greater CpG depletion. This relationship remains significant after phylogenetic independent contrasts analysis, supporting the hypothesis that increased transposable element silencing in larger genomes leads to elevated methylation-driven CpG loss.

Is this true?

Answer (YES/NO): NO